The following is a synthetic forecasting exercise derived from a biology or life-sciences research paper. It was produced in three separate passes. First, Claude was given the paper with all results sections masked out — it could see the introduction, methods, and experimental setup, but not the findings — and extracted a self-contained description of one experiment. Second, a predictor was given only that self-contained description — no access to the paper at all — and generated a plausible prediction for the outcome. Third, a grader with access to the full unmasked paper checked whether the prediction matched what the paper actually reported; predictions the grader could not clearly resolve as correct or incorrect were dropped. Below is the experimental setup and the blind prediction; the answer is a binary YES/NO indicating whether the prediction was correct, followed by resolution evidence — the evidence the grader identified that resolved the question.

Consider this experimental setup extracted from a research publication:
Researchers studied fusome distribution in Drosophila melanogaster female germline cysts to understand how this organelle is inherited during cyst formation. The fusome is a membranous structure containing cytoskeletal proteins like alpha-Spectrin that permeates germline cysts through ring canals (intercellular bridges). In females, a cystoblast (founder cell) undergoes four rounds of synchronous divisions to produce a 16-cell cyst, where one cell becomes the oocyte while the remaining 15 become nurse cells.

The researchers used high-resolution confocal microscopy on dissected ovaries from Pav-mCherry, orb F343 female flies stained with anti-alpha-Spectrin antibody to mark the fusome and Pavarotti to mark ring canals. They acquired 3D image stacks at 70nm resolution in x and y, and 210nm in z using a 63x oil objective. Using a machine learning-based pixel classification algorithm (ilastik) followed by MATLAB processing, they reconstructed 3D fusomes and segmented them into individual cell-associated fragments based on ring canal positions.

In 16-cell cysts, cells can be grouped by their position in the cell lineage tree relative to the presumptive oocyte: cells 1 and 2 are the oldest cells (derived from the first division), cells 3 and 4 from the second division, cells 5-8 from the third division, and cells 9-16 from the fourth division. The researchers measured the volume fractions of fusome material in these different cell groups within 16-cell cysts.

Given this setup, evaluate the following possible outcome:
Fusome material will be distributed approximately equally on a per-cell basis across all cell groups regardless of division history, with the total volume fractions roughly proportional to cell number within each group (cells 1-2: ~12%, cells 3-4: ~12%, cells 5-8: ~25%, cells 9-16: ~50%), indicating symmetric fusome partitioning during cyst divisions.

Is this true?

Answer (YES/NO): NO